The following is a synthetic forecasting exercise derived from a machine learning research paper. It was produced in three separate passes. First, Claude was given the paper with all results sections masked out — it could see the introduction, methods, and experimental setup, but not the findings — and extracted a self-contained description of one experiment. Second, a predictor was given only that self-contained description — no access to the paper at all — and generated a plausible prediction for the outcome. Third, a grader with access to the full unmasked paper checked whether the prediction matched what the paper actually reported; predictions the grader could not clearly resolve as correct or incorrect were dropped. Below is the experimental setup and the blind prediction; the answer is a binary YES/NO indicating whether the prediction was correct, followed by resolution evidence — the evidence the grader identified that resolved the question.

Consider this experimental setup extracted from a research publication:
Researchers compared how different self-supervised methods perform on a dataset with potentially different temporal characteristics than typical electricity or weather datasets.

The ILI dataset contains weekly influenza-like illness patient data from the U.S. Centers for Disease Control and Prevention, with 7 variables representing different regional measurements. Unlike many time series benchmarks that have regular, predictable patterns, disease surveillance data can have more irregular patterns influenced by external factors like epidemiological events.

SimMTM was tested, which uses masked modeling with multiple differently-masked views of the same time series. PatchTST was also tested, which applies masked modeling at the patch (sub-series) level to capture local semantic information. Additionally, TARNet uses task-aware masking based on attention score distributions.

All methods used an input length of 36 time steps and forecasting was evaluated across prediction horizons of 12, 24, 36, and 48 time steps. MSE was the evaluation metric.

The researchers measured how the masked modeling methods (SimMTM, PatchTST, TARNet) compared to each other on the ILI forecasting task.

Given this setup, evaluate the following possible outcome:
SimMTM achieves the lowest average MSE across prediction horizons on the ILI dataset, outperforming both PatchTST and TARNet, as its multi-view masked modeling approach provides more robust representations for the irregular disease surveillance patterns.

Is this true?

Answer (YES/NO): NO